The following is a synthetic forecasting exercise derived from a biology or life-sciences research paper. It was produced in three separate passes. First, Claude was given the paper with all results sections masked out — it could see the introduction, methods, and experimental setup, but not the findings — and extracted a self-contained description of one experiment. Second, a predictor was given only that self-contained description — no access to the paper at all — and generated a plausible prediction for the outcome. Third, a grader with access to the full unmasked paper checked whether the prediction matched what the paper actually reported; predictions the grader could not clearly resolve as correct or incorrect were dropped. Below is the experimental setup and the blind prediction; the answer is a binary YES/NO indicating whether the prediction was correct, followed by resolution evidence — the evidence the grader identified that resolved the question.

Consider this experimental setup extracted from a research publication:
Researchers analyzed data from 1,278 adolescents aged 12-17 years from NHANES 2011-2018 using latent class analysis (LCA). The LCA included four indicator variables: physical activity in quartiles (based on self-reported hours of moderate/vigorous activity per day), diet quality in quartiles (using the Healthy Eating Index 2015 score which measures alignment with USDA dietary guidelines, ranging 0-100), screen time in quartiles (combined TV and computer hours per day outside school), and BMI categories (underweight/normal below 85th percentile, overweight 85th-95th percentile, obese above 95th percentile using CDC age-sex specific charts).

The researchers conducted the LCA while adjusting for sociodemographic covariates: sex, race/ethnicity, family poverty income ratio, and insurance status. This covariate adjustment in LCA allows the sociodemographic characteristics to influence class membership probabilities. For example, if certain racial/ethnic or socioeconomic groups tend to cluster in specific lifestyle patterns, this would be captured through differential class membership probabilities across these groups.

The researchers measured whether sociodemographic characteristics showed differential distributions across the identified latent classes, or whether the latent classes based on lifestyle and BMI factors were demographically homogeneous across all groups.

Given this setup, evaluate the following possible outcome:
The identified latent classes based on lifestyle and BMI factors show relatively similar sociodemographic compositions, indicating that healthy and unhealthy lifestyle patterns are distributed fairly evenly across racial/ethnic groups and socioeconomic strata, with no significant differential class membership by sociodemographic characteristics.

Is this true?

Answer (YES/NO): NO